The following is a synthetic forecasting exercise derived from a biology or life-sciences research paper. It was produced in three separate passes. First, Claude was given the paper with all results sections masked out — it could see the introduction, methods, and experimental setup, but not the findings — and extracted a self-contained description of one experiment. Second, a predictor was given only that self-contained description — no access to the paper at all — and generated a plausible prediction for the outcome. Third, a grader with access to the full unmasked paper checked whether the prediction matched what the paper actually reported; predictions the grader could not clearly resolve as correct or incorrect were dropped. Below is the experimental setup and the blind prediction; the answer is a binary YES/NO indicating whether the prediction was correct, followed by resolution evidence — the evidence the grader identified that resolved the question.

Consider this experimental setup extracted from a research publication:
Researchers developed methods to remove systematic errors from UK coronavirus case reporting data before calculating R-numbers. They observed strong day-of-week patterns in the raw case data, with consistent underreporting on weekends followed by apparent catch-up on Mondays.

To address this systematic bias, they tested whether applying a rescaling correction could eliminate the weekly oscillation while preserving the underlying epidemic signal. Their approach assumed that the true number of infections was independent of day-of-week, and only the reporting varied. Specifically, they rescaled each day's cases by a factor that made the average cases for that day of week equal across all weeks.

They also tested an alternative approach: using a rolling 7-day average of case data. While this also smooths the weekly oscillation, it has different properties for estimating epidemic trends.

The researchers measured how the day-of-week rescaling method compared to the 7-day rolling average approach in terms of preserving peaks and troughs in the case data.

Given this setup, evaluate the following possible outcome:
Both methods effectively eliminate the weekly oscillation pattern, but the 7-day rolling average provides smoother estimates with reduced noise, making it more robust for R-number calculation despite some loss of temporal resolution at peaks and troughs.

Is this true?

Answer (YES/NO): NO